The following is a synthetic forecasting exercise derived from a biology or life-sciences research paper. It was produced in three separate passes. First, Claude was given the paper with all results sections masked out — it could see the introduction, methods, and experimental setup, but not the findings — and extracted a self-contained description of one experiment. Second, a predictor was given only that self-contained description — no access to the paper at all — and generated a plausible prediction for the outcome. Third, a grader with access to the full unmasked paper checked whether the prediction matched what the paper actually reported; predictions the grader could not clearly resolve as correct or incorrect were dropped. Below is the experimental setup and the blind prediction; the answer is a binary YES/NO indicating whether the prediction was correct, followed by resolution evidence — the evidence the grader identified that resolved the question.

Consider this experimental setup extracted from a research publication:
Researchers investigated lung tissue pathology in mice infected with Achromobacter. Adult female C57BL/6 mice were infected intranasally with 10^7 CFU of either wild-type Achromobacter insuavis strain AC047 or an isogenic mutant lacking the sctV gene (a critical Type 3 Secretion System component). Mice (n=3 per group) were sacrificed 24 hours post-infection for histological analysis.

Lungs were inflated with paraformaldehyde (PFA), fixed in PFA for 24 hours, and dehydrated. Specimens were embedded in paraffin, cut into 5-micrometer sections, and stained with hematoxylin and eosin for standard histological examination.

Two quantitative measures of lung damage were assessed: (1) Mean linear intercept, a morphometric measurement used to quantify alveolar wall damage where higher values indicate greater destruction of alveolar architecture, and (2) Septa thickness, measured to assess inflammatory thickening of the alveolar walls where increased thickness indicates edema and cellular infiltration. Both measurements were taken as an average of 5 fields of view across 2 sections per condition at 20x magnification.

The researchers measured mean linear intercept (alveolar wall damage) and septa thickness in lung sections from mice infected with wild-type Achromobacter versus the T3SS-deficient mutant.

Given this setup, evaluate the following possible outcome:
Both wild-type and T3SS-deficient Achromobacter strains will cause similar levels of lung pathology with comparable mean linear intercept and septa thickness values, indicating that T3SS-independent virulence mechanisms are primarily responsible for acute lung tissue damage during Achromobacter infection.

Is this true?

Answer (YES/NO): NO